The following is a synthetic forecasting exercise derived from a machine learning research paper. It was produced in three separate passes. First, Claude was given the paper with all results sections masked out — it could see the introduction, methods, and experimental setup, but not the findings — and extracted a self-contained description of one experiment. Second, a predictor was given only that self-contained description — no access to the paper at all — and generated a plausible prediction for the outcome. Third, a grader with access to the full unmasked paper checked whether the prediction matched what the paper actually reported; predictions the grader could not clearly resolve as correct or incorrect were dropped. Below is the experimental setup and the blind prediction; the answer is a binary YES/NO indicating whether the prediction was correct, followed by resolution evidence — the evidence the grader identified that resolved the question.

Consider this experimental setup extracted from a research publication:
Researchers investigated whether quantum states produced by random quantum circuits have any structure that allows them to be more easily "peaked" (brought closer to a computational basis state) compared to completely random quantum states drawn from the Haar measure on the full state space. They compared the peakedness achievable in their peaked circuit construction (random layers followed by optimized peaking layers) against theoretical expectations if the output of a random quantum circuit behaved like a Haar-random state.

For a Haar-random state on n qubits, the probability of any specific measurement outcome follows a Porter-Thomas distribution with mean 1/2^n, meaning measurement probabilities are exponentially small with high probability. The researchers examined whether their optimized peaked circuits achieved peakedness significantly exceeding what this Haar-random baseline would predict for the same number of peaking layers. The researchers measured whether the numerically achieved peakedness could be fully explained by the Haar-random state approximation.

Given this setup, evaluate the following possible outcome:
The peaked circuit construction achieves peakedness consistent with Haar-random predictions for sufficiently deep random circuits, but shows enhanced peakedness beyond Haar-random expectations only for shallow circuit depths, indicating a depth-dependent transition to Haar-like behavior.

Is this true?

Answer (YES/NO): NO